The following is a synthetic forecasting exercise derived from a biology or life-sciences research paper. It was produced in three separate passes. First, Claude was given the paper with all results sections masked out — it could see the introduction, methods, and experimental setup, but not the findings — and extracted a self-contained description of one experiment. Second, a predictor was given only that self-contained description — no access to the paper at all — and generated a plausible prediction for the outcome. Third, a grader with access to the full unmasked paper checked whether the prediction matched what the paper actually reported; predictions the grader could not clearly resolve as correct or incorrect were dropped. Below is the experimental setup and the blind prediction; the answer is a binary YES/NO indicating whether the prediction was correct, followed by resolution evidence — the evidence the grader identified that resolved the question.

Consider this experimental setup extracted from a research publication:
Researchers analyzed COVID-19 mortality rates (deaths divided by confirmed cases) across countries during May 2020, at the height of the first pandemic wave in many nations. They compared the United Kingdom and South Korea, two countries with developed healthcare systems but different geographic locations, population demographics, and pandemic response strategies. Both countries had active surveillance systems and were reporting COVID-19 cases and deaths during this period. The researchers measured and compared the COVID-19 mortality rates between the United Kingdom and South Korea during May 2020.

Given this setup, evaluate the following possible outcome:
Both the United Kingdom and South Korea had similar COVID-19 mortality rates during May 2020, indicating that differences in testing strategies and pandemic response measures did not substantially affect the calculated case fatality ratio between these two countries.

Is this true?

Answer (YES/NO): NO